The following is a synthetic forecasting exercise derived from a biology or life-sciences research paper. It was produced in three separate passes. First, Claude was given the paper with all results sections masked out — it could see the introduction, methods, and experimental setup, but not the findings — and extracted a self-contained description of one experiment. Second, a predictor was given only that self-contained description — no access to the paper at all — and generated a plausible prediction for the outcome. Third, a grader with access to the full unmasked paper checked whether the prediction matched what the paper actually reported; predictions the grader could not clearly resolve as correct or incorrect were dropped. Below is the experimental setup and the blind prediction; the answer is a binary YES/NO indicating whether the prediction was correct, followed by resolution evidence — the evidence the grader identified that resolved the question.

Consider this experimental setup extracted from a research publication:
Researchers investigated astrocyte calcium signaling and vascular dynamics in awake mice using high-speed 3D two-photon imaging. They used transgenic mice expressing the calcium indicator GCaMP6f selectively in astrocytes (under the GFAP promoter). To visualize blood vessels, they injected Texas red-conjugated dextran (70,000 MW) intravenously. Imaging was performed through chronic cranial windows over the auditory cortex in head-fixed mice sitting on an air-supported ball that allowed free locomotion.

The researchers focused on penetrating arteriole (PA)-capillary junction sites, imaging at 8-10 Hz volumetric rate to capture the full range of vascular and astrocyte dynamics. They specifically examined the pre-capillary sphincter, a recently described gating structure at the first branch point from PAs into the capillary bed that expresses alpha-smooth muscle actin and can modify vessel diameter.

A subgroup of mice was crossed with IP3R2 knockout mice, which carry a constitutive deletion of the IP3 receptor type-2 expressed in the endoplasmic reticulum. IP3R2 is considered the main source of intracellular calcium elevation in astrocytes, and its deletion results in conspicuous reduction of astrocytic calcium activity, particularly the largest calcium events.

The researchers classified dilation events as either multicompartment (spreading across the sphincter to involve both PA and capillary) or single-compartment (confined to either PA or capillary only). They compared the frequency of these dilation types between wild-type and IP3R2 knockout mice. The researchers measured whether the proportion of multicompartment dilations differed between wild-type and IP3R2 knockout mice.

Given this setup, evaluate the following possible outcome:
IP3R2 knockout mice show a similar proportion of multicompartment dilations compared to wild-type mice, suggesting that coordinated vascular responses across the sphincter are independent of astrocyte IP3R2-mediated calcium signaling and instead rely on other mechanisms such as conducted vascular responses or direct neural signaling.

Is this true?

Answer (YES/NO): NO